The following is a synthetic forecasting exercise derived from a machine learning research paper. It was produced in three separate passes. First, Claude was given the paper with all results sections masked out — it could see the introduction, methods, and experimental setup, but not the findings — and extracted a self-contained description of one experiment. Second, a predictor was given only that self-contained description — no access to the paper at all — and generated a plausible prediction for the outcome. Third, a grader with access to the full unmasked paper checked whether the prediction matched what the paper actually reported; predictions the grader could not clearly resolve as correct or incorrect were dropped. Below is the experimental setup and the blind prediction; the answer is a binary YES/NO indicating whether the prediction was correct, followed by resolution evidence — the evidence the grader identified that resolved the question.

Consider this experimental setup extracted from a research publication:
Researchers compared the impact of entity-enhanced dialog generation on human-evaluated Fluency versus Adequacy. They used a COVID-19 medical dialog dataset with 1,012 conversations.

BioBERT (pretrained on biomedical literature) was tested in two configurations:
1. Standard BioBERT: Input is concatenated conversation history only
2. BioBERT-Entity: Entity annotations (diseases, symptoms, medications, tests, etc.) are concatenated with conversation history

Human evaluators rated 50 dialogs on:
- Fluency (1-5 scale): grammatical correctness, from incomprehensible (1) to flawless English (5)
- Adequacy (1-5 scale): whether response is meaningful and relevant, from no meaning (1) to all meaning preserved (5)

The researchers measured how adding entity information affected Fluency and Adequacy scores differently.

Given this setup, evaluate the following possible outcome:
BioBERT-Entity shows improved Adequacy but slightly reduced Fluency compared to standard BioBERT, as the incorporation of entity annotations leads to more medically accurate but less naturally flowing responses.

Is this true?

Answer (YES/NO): NO